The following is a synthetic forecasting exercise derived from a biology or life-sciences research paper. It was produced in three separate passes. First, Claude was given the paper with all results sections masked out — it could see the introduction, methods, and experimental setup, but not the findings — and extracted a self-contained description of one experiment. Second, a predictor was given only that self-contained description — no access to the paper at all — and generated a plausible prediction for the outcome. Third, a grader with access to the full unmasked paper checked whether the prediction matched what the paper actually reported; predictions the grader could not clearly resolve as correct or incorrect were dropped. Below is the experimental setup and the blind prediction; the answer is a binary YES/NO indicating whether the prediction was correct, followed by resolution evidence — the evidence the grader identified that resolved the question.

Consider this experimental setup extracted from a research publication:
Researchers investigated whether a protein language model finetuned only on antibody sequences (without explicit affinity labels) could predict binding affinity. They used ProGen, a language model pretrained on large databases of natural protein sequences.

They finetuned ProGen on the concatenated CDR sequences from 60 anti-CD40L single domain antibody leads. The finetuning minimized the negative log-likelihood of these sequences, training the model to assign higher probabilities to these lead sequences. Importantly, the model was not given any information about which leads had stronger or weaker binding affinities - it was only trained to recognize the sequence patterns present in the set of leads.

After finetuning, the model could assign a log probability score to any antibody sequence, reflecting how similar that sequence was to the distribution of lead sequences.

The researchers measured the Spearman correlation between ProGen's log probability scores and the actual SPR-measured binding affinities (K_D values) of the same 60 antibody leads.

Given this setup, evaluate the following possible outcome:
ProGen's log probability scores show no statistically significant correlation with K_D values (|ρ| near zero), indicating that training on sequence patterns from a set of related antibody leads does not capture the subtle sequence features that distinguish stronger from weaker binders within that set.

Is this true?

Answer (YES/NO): NO